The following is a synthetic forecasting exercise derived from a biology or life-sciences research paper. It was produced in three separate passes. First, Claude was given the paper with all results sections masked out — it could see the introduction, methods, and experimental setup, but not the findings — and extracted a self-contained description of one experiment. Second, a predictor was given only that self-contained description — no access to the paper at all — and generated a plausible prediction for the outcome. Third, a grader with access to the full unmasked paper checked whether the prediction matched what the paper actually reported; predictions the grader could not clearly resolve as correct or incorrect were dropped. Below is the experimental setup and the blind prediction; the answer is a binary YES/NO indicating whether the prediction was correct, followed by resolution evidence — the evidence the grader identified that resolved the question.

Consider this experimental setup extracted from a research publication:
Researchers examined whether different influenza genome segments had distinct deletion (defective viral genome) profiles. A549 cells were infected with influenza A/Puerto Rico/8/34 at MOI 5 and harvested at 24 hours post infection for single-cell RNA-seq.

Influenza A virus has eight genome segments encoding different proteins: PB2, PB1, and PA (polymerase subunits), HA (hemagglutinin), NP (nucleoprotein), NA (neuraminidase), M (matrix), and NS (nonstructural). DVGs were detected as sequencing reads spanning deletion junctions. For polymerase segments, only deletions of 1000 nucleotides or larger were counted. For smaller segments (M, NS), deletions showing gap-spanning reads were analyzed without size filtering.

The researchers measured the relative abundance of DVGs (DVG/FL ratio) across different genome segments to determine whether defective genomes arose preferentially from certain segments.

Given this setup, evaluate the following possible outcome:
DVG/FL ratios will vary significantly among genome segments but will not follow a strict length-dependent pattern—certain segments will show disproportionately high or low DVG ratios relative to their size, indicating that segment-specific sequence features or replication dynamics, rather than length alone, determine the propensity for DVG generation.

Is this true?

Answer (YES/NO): YES